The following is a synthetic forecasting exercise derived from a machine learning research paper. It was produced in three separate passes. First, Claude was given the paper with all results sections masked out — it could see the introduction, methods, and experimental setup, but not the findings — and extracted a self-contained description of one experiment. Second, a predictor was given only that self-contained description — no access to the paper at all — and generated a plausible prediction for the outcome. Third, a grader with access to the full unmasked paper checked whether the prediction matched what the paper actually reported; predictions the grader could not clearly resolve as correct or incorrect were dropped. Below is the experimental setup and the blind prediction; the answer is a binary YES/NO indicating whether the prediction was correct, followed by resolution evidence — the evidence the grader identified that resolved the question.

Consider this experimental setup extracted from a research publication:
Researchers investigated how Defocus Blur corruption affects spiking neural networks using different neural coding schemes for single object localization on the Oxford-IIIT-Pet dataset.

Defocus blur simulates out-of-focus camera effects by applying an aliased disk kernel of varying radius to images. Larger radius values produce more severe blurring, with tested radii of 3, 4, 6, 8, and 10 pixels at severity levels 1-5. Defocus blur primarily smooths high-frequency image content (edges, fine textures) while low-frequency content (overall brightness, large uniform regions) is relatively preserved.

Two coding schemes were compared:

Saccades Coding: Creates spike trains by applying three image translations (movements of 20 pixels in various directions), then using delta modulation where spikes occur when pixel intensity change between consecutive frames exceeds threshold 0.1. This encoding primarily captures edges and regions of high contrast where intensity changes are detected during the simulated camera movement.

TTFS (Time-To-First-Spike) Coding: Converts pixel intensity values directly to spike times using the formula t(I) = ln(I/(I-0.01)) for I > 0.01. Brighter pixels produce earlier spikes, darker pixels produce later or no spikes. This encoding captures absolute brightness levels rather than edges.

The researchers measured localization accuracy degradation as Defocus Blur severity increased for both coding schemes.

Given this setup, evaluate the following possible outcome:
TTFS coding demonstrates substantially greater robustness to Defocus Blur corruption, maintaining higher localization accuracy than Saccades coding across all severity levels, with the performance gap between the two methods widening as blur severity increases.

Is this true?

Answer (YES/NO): YES